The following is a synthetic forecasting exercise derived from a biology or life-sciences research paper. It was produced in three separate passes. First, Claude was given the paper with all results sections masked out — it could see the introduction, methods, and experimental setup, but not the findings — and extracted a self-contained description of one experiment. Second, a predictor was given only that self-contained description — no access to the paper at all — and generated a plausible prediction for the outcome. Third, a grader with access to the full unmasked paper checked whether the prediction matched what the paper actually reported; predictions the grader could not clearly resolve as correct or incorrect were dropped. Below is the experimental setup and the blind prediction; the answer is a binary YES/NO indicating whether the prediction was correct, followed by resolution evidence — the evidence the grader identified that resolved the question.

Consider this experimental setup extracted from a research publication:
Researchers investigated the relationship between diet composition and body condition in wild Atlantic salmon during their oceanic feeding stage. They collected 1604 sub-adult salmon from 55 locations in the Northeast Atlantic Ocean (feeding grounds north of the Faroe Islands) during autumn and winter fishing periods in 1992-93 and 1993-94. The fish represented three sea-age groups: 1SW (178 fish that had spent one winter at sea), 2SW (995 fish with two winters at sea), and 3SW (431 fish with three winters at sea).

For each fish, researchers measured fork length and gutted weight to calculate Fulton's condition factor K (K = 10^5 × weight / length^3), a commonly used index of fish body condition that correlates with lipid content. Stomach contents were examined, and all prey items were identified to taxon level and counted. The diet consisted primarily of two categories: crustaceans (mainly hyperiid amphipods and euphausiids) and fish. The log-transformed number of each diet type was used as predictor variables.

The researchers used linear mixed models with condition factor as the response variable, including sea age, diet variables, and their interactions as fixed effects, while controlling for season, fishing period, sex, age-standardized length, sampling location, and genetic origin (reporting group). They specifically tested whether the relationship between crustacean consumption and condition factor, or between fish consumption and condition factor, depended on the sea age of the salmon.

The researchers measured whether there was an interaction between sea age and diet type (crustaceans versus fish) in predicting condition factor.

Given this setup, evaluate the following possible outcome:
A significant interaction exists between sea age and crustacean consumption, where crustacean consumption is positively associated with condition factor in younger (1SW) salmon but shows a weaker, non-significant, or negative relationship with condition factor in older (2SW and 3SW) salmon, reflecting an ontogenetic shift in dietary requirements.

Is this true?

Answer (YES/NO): YES